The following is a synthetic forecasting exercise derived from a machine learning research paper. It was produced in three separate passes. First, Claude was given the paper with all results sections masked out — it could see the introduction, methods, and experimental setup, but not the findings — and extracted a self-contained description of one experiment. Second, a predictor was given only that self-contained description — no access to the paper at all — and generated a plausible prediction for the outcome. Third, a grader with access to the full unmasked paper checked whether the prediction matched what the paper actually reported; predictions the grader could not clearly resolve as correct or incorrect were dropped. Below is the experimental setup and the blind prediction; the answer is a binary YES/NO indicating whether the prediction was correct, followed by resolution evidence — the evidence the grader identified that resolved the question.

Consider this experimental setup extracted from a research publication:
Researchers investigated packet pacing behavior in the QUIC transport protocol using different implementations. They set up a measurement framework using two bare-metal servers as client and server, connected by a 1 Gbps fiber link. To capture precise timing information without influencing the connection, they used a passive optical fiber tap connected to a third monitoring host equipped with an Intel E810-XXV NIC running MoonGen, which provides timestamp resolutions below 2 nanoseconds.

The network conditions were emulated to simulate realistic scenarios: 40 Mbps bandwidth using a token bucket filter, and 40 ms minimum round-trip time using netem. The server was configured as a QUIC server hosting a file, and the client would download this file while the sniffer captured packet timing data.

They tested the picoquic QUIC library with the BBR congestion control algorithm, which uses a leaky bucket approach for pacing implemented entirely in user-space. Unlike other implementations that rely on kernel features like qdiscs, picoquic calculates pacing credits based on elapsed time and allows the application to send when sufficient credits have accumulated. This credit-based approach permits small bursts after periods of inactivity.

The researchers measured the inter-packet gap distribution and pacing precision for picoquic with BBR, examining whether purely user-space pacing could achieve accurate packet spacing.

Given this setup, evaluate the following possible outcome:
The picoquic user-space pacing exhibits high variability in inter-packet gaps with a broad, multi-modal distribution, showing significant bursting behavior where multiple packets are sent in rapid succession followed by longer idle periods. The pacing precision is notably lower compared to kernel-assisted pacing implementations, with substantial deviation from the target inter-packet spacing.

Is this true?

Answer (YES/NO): NO